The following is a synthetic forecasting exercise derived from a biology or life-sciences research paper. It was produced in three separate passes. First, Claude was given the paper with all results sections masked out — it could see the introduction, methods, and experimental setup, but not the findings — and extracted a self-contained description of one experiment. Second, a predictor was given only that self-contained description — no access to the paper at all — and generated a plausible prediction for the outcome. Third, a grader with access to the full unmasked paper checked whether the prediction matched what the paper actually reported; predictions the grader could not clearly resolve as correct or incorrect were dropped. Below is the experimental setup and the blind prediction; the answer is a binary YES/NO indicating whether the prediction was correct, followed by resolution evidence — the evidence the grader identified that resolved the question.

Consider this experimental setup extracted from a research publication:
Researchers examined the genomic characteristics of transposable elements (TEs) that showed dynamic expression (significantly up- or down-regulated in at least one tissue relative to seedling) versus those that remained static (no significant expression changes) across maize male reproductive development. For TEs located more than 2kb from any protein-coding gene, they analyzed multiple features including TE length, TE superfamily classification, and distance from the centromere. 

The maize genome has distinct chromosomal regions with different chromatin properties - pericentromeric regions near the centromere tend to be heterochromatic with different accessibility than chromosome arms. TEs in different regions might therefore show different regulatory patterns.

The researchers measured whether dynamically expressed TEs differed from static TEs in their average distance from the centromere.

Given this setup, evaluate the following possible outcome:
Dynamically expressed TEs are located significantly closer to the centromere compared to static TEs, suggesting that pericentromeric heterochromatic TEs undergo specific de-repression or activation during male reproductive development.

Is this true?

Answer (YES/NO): NO